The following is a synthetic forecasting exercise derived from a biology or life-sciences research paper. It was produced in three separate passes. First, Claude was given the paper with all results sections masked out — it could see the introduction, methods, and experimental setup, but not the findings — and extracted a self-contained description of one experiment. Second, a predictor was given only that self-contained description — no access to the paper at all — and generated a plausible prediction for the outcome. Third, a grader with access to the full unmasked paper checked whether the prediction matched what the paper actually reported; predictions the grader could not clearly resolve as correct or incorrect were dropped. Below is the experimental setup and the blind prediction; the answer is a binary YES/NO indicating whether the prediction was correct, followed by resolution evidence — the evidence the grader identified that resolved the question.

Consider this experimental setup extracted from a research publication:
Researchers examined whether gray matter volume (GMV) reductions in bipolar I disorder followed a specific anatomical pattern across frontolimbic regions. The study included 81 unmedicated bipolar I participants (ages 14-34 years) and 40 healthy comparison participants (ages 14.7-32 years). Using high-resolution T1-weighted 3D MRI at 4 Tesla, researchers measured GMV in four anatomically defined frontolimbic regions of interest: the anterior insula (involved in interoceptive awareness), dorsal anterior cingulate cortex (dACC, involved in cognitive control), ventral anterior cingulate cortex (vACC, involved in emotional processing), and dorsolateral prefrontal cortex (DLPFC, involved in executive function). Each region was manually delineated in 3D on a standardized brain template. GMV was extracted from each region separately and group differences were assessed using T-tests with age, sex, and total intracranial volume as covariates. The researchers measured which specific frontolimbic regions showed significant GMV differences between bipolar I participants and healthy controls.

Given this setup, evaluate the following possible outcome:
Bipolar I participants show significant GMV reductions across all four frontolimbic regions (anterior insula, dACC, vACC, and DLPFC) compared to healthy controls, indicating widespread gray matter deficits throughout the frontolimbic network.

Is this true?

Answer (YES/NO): NO